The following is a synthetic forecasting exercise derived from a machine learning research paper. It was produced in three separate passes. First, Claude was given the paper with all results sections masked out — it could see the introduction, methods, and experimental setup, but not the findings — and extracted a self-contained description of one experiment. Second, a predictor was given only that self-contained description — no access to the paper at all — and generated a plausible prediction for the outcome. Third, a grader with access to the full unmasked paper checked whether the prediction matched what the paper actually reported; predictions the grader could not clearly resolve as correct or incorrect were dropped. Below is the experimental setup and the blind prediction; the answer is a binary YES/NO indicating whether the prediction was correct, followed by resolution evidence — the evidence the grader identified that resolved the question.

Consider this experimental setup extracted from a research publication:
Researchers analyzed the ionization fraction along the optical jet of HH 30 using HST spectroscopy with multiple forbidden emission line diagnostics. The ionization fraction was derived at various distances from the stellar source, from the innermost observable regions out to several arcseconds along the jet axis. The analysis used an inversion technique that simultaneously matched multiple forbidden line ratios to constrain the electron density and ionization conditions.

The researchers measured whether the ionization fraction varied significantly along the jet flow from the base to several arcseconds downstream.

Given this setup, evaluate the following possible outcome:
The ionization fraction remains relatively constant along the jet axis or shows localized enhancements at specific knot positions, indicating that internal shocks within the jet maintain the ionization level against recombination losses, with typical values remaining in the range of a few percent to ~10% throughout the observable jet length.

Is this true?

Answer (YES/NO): YES